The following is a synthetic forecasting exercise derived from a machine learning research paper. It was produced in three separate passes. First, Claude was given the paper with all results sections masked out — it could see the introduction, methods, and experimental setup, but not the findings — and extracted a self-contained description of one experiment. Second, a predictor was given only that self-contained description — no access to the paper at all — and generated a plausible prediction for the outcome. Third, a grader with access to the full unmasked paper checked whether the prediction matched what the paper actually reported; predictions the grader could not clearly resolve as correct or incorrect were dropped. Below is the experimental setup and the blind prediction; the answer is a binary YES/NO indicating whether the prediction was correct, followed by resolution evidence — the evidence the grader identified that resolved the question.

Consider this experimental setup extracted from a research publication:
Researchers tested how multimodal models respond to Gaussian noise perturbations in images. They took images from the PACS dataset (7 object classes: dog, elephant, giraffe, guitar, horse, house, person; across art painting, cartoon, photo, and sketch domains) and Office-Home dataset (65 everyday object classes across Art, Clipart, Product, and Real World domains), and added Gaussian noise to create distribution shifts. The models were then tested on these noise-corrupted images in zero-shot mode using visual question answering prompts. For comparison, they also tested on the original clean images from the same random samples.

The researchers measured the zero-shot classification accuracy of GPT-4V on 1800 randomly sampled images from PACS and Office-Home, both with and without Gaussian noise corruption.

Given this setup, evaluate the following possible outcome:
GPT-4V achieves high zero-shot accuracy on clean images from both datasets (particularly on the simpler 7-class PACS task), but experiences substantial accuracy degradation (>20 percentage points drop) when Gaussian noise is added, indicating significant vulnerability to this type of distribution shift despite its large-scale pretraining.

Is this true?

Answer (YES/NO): NO